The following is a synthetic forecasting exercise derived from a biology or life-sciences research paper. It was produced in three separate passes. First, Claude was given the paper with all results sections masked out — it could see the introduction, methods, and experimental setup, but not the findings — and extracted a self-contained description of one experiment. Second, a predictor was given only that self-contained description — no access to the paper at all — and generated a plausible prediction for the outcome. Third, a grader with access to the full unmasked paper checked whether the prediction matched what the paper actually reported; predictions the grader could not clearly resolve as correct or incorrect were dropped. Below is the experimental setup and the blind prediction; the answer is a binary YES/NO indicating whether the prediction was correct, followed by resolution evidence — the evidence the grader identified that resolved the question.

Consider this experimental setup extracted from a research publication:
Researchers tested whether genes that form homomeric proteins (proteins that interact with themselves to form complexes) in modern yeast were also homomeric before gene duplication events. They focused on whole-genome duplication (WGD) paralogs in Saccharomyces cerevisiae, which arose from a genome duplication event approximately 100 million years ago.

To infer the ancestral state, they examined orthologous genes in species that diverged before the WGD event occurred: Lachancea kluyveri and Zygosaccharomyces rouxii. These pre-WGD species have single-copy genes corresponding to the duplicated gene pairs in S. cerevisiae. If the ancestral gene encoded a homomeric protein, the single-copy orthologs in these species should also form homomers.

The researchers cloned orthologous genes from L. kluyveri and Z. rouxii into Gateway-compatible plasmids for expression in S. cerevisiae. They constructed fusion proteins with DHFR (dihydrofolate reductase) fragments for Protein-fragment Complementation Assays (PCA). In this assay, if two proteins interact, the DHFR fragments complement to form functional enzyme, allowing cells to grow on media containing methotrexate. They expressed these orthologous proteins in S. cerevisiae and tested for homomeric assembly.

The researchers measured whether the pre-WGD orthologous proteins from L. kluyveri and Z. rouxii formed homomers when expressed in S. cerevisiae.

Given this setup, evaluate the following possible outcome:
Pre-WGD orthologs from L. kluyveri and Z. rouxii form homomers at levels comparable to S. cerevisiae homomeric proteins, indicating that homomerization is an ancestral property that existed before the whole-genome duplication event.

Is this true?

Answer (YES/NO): YES